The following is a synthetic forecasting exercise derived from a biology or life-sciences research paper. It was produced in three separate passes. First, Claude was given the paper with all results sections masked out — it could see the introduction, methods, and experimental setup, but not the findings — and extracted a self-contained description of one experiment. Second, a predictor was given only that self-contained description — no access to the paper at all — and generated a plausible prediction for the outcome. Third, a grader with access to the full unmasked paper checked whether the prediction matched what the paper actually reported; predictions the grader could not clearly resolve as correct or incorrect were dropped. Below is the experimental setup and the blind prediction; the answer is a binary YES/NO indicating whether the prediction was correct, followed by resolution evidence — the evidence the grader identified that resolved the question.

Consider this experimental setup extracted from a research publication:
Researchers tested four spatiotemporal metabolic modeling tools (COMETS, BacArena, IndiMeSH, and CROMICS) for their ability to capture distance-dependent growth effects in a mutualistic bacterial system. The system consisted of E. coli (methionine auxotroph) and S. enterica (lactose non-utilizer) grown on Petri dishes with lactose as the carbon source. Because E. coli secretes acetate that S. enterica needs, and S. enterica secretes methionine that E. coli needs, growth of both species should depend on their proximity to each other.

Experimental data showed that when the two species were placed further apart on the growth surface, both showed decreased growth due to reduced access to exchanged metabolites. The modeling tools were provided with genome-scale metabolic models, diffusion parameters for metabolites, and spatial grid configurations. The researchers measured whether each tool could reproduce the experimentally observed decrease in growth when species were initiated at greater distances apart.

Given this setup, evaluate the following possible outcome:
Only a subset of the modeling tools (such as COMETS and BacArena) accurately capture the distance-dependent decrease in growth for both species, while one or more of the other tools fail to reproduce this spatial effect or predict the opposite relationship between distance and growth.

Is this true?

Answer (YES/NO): NO